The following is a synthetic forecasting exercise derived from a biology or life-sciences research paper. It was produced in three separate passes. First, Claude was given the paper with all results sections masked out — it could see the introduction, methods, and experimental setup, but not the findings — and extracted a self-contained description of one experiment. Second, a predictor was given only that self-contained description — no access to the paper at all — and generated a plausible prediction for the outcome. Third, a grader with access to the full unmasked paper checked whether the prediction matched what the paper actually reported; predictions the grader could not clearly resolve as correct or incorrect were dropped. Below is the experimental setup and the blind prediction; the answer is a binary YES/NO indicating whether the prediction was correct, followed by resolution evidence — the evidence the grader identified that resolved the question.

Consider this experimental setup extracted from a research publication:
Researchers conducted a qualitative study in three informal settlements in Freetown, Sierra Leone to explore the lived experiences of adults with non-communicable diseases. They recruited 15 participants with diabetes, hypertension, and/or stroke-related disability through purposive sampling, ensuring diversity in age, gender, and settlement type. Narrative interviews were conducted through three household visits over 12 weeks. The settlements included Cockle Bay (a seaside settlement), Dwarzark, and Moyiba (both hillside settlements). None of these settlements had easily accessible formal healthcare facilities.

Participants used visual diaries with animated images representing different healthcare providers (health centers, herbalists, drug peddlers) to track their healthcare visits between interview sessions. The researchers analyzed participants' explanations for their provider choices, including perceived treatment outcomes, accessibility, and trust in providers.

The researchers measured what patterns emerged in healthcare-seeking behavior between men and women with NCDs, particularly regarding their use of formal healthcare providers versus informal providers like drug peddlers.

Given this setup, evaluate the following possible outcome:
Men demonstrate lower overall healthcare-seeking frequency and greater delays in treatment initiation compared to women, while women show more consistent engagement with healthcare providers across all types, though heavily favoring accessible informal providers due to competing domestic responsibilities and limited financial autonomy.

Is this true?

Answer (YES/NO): NO